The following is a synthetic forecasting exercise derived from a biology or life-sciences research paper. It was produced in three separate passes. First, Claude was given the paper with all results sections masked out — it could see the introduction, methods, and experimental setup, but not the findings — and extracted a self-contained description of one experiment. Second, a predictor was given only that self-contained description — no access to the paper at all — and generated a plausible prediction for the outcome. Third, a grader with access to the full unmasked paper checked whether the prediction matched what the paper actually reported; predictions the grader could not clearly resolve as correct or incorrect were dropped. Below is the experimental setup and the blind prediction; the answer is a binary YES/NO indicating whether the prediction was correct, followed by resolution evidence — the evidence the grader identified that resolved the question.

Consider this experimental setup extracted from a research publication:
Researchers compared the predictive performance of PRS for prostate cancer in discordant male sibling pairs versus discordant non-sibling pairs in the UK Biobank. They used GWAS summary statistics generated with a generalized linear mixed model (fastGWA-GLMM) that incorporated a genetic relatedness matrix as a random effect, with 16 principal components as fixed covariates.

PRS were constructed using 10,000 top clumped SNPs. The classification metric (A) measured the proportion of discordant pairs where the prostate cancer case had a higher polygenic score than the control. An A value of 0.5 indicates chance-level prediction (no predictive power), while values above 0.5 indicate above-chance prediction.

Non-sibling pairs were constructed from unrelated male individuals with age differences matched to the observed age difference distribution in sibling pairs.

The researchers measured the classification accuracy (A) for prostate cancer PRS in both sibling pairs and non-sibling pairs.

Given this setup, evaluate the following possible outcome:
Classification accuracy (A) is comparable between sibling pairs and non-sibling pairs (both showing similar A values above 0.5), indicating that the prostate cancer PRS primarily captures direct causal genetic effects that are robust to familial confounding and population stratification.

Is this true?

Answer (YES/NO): NO